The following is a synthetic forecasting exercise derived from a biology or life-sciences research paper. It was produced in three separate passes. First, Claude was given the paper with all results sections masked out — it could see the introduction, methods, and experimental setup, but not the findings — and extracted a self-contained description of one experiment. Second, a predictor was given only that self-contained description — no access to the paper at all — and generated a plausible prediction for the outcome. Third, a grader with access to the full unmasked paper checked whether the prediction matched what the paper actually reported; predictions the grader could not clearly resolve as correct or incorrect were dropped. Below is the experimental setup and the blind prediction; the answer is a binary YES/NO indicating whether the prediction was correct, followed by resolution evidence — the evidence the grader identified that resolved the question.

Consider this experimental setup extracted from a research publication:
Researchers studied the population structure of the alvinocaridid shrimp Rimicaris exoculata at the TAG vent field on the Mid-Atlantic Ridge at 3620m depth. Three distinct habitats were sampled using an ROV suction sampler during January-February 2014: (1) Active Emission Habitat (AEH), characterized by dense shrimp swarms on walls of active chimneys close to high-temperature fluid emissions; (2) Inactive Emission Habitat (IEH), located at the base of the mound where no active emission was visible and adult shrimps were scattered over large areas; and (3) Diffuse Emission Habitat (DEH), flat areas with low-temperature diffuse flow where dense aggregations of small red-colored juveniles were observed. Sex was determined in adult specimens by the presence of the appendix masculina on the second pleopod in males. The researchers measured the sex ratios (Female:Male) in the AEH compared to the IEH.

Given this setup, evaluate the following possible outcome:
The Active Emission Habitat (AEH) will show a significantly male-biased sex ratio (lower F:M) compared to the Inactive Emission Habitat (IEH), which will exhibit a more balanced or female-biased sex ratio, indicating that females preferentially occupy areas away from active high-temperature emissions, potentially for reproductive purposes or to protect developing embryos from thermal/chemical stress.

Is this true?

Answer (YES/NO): NO